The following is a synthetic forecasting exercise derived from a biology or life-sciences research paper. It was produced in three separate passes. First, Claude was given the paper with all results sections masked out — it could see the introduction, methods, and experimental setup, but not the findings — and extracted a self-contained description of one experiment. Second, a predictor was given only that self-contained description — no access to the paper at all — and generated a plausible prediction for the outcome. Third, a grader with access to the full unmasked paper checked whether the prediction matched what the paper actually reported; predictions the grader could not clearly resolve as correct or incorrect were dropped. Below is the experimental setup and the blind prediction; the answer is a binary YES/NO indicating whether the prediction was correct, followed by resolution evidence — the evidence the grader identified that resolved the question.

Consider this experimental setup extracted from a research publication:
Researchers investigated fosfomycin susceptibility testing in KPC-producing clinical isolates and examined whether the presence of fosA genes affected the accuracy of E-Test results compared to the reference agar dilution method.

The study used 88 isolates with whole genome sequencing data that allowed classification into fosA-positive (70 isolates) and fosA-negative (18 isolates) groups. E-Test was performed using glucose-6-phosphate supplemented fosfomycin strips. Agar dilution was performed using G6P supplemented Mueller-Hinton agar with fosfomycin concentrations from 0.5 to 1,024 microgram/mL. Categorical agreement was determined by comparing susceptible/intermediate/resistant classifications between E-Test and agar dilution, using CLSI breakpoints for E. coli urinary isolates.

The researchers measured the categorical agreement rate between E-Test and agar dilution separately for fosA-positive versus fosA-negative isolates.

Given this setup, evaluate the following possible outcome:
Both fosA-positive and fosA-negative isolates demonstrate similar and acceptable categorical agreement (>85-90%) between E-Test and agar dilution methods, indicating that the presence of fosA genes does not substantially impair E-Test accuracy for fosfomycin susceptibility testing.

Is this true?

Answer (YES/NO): NO